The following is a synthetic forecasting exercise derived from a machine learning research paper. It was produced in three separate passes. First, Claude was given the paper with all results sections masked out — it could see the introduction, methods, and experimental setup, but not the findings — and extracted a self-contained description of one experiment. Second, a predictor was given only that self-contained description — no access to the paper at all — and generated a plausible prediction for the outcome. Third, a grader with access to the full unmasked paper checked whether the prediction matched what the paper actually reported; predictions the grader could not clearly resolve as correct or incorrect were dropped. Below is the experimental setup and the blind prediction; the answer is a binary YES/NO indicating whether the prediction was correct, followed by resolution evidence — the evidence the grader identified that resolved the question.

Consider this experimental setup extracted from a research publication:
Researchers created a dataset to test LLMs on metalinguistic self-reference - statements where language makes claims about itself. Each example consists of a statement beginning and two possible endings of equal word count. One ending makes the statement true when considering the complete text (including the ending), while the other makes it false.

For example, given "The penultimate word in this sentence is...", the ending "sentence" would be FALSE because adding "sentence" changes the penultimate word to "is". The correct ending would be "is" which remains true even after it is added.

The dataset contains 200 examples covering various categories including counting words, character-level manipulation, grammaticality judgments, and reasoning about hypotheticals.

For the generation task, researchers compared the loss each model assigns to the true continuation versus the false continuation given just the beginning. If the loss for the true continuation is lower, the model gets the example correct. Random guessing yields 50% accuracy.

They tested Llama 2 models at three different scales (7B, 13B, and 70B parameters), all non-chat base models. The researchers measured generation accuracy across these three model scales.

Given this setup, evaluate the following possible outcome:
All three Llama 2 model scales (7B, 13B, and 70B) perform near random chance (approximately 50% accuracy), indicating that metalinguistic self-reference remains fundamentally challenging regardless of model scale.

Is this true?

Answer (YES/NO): YES